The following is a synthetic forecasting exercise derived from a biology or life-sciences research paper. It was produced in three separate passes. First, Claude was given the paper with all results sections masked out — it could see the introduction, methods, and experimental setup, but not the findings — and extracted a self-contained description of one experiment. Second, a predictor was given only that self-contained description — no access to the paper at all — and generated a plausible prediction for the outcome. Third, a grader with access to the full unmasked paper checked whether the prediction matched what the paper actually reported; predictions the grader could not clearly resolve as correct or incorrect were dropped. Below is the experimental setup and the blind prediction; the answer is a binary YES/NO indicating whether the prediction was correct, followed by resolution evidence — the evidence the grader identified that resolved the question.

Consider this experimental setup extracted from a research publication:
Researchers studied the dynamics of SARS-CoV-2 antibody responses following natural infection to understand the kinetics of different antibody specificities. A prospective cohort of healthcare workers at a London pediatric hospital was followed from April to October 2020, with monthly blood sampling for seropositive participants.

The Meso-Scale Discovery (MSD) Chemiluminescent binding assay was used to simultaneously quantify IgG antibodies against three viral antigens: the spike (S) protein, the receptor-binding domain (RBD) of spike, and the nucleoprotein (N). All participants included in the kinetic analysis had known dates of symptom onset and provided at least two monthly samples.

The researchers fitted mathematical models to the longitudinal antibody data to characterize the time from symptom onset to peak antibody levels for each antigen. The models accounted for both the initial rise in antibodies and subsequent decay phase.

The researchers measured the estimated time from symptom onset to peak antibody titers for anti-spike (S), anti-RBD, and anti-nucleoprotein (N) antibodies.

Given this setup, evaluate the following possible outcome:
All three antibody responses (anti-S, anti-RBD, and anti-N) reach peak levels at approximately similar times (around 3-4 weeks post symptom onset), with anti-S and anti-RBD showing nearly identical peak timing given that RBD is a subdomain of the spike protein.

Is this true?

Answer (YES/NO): NO